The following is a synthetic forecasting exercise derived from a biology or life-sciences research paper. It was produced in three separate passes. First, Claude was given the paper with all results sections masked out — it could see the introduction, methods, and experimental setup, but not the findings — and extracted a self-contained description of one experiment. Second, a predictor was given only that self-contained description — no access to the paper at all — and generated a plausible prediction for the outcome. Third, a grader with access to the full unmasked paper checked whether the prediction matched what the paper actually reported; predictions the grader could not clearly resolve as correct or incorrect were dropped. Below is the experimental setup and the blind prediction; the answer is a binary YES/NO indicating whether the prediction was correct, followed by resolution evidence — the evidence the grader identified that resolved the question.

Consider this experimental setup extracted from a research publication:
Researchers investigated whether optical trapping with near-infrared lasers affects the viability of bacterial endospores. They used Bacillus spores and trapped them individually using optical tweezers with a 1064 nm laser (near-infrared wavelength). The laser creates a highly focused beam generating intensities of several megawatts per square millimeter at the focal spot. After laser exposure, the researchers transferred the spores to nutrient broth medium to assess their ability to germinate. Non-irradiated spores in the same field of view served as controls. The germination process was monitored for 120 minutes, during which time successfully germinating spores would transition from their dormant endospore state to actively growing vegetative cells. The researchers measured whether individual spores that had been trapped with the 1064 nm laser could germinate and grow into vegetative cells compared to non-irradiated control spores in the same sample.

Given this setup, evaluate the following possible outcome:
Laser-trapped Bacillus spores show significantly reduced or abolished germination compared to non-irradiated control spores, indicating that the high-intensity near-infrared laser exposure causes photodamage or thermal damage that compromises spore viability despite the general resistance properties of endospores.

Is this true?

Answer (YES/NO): YES